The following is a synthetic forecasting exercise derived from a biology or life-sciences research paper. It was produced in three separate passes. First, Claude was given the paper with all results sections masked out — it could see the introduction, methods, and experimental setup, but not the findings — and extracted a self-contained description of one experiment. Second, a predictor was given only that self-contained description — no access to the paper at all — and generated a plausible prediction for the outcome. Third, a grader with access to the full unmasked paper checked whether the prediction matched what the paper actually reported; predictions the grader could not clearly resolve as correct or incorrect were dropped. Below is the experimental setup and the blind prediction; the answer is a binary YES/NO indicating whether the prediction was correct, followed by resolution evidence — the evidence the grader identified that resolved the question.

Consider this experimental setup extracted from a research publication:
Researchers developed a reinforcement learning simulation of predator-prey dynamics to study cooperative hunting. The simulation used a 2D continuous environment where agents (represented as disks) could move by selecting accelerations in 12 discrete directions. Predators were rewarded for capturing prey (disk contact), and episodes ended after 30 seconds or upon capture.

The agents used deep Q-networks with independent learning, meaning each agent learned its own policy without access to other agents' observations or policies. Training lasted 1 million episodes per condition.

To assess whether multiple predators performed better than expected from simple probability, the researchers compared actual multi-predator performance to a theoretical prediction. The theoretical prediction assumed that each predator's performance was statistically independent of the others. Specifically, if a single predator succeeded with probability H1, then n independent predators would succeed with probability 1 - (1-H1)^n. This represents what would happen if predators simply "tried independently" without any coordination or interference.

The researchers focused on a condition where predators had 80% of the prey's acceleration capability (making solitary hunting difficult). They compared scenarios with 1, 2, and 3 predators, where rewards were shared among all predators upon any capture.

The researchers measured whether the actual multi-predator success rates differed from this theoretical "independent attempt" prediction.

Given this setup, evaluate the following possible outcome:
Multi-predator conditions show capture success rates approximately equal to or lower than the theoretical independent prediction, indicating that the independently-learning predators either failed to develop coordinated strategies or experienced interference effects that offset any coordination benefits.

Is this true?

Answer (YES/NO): NO